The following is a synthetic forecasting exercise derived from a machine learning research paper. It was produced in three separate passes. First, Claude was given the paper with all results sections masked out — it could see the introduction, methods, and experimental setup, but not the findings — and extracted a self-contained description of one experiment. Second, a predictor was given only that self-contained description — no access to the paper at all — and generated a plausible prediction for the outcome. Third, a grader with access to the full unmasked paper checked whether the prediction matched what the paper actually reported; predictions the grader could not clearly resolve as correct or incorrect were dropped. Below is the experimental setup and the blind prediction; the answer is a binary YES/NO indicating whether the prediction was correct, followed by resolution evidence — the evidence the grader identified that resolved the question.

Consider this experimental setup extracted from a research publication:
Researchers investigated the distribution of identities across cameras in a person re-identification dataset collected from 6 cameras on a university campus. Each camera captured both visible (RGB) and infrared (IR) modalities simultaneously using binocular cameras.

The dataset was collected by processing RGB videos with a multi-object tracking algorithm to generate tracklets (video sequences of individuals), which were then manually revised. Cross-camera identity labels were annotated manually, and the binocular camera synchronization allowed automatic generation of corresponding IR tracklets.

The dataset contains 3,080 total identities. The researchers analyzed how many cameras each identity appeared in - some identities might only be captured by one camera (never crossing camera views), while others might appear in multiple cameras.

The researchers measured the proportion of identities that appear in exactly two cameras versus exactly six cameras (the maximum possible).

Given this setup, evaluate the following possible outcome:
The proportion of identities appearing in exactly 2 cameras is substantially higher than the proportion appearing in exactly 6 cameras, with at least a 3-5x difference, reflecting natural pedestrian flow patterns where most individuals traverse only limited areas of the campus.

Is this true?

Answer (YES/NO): YES